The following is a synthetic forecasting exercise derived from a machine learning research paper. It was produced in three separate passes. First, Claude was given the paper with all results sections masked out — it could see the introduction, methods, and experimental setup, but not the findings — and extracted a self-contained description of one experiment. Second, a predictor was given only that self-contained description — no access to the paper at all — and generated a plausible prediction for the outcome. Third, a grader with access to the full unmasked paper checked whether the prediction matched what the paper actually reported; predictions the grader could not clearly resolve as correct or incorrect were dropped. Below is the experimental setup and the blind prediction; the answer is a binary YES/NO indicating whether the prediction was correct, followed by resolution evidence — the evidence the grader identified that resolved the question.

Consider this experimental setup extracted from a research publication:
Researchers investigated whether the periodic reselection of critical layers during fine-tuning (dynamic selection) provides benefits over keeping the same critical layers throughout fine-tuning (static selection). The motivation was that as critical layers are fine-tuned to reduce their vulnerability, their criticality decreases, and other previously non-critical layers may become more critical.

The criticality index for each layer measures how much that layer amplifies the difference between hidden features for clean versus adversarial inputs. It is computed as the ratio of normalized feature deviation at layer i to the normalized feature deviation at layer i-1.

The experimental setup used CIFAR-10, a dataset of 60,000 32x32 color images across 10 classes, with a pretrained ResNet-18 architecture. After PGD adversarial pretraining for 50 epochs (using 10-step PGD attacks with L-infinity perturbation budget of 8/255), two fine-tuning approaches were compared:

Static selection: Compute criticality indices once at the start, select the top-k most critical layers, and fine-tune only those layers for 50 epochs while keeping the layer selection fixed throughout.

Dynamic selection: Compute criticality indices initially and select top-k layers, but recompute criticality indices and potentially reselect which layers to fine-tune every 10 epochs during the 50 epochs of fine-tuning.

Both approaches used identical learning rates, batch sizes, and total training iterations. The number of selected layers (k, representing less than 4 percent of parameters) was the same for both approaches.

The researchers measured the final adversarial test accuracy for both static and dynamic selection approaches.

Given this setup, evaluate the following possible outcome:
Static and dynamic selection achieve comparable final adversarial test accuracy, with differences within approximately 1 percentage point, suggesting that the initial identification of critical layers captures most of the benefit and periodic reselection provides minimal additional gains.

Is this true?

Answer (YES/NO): NO